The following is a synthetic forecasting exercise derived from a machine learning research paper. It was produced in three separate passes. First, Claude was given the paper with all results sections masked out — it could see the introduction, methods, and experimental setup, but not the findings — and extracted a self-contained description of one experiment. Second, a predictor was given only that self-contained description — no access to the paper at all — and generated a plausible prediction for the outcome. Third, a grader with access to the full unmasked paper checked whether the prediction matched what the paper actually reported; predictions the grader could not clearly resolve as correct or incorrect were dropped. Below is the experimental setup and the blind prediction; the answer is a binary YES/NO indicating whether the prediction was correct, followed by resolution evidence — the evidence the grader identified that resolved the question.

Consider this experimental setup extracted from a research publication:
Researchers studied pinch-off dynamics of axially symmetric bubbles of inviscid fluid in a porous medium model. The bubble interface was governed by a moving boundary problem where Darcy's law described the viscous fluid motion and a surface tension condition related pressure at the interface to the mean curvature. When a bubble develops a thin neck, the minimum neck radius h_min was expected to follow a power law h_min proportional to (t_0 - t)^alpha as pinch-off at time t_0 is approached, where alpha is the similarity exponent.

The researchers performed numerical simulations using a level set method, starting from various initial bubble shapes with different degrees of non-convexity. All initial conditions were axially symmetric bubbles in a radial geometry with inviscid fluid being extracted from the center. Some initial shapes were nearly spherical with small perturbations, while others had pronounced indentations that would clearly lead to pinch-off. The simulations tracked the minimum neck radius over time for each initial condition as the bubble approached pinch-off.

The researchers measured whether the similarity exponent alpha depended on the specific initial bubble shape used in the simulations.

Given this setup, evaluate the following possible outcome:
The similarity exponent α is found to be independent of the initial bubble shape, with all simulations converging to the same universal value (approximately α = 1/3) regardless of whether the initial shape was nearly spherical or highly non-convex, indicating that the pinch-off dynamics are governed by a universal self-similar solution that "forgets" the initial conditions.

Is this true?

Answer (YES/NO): YES